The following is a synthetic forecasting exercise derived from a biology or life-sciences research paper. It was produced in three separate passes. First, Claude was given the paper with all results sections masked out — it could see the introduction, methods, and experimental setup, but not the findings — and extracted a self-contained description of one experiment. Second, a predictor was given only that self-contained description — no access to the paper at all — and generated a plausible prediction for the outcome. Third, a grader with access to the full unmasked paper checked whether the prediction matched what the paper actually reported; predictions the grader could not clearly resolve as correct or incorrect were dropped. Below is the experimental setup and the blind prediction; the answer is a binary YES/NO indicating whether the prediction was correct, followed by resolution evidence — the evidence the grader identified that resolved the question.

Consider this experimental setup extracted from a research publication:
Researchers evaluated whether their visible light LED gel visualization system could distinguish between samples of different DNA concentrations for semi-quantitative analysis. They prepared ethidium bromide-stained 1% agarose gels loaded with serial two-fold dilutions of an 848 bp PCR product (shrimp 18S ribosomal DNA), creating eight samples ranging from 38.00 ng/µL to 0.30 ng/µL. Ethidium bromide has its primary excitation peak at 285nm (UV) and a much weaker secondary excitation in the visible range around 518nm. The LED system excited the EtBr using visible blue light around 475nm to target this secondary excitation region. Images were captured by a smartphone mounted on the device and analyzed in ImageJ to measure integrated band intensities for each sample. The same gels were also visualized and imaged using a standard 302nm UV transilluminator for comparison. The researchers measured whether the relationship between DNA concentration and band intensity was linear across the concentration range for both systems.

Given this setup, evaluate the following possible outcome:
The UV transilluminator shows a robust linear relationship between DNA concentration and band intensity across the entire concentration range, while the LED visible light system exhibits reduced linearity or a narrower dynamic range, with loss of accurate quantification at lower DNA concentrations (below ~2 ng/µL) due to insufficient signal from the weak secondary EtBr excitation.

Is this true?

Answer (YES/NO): NO